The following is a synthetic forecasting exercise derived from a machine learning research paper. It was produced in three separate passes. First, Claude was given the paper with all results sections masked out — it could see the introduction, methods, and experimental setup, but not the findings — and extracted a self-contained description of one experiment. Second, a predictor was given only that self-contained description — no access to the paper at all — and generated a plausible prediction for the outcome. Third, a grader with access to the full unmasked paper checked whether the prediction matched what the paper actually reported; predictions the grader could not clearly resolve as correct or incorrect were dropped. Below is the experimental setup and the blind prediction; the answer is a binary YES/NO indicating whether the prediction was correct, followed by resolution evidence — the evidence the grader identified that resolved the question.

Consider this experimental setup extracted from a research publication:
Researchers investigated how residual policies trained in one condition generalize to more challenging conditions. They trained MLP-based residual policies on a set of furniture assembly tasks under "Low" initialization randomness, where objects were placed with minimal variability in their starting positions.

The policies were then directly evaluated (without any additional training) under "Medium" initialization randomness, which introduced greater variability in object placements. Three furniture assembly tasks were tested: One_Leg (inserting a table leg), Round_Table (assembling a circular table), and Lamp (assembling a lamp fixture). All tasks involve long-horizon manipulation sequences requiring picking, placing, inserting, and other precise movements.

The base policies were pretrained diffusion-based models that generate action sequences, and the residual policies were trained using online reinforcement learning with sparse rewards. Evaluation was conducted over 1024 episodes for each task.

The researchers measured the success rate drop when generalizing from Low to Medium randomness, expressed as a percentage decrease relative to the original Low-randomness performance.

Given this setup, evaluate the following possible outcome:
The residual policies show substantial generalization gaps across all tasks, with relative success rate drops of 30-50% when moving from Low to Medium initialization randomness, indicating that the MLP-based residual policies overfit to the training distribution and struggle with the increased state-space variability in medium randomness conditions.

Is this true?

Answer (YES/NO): NO